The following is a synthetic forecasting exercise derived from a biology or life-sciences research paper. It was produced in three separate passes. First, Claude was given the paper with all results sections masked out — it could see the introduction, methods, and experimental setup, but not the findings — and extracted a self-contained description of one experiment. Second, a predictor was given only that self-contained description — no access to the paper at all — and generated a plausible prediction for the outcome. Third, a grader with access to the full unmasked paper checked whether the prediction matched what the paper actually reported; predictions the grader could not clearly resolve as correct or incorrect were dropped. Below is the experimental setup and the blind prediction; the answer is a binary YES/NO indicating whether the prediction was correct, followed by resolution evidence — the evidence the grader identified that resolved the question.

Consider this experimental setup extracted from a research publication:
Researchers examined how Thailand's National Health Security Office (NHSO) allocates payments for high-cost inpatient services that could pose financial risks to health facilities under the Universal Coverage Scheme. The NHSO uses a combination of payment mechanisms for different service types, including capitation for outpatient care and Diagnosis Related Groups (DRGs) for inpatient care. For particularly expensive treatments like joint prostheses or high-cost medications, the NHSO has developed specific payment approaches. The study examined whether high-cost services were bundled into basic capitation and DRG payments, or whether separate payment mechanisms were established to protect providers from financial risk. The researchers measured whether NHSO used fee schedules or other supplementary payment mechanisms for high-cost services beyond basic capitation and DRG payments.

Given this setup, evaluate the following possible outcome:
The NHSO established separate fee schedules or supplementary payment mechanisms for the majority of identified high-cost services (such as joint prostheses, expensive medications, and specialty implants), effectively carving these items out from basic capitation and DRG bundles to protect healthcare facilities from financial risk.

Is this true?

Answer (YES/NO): YES